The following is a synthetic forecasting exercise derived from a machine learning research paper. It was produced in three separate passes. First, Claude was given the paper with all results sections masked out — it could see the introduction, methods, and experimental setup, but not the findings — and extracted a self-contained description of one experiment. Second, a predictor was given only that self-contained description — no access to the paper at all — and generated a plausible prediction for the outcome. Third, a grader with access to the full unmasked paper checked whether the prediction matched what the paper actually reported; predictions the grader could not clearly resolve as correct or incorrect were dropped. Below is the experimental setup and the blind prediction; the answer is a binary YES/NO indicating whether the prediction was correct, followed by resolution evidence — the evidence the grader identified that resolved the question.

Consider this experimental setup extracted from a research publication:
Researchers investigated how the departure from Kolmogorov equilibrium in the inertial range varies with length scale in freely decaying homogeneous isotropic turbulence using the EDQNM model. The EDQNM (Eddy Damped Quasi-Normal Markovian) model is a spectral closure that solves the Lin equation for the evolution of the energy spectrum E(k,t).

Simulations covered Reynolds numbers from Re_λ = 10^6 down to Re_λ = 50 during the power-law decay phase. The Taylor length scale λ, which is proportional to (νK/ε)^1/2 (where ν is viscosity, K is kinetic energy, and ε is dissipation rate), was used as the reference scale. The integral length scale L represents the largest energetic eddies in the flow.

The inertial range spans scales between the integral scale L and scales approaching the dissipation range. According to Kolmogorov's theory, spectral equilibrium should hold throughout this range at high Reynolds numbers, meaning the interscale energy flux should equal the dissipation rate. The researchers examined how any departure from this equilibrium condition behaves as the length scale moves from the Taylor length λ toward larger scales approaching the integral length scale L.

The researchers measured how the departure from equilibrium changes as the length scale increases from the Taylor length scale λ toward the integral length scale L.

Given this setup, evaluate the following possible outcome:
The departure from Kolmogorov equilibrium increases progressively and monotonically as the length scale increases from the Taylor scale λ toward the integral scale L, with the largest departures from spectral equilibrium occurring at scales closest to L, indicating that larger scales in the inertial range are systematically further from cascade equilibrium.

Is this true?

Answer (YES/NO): YES